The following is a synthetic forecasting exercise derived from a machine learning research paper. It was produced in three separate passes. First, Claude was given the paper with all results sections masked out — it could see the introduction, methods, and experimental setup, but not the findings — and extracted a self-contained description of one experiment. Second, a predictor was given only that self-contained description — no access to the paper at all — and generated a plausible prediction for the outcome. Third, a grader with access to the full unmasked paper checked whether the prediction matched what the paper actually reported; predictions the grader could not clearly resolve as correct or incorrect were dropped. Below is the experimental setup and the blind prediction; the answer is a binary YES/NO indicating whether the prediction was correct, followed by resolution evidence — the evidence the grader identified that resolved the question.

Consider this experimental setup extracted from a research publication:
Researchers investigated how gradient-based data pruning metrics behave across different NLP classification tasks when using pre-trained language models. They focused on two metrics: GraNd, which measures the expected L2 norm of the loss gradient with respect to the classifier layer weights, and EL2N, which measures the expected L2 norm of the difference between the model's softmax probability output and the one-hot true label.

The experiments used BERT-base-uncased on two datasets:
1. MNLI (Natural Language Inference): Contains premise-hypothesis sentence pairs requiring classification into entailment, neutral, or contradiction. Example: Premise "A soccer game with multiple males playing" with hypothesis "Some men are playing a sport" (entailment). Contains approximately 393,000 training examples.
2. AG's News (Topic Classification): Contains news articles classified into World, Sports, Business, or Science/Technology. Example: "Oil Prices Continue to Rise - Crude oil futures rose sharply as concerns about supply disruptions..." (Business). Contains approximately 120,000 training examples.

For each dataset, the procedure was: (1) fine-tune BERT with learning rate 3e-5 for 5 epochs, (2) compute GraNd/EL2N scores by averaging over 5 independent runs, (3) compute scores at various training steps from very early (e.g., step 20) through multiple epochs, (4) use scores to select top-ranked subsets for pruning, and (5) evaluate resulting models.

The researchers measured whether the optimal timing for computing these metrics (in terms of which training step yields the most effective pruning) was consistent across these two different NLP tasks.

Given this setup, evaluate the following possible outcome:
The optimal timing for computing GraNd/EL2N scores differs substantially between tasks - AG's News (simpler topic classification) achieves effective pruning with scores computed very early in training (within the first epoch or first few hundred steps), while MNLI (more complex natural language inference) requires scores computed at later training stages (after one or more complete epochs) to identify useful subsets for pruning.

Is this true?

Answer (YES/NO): YES